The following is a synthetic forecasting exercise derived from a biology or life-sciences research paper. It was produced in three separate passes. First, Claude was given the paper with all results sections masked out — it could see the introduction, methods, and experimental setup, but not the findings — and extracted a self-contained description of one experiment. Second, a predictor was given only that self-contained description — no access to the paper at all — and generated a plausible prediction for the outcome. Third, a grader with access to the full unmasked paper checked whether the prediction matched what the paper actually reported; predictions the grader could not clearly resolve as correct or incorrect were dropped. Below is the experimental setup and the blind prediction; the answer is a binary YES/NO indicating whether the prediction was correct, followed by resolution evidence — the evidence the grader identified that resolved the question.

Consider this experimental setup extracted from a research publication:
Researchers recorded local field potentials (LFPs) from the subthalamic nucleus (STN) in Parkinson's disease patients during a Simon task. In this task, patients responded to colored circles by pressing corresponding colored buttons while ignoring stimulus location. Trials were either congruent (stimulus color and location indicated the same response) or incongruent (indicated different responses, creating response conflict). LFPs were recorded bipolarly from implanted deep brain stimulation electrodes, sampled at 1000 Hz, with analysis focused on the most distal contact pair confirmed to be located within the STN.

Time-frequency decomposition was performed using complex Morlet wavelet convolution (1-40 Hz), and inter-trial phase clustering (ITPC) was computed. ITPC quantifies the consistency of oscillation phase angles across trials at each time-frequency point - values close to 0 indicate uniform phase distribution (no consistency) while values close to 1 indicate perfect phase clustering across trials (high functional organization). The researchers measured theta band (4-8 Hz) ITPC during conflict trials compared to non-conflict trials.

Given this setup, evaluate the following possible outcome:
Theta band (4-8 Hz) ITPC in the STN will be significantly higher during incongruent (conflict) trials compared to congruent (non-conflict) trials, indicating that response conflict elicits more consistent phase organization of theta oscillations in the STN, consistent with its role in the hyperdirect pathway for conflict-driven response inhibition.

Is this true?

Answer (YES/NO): NO